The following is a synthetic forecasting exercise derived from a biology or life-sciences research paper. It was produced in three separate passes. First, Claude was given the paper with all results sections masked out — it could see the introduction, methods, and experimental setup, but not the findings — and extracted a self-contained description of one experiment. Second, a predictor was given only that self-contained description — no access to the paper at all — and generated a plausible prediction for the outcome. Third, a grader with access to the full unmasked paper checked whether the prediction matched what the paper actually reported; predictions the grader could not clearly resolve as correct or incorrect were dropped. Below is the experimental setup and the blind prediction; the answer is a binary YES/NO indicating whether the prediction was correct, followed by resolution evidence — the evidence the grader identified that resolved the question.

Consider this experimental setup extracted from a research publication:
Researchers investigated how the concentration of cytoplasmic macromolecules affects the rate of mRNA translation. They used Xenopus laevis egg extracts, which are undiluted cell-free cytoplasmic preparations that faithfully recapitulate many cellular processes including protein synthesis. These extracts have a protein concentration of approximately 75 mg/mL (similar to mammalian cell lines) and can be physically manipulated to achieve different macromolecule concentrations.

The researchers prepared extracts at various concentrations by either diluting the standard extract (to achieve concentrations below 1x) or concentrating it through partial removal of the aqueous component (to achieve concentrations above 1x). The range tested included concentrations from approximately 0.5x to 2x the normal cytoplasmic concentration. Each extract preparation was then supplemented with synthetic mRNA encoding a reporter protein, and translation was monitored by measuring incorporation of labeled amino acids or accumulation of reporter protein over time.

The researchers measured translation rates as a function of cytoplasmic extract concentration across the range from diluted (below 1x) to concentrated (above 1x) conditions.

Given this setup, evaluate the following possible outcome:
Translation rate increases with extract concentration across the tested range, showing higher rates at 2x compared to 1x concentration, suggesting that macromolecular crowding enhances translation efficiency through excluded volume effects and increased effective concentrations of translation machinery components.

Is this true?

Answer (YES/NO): NO